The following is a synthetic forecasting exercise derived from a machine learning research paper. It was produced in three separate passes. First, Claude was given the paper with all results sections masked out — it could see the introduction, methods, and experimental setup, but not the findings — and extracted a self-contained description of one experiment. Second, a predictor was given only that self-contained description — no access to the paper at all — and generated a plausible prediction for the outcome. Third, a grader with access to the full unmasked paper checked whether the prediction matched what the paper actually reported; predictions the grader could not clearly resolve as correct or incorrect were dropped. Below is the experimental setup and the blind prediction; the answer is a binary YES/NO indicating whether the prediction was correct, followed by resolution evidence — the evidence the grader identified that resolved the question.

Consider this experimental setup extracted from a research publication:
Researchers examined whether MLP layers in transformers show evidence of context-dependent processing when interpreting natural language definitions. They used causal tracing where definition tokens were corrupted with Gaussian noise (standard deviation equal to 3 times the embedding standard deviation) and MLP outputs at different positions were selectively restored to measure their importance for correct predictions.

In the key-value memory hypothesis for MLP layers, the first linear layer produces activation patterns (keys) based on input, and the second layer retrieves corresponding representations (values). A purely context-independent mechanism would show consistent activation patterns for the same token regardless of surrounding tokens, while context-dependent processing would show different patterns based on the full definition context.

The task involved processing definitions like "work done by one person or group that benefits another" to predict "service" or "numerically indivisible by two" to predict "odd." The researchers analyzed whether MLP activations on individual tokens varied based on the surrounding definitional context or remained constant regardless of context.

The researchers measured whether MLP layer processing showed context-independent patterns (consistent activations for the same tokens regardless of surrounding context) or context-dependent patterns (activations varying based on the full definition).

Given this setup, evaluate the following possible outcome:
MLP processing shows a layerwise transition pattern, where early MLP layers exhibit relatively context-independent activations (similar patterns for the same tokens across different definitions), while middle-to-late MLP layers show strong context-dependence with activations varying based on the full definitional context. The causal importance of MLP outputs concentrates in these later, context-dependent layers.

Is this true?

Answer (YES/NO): NO